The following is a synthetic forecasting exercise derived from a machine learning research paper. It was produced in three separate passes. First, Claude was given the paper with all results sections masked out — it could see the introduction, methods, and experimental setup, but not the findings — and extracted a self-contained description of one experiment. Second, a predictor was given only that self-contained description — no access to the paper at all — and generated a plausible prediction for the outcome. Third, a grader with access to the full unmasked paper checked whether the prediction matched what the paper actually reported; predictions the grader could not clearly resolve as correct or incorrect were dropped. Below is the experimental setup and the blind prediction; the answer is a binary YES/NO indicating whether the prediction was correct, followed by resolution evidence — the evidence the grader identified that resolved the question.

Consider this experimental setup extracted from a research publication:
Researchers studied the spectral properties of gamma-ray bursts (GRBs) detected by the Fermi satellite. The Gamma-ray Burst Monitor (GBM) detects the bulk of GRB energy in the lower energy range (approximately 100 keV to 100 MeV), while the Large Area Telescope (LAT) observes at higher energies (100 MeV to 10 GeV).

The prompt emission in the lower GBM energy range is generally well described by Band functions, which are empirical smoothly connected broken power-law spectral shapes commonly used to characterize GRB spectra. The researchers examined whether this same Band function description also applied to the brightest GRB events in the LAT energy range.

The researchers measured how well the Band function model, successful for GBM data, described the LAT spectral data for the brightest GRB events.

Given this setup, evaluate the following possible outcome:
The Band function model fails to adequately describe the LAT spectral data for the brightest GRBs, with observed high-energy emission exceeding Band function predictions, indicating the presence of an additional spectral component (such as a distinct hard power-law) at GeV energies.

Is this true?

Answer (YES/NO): YES